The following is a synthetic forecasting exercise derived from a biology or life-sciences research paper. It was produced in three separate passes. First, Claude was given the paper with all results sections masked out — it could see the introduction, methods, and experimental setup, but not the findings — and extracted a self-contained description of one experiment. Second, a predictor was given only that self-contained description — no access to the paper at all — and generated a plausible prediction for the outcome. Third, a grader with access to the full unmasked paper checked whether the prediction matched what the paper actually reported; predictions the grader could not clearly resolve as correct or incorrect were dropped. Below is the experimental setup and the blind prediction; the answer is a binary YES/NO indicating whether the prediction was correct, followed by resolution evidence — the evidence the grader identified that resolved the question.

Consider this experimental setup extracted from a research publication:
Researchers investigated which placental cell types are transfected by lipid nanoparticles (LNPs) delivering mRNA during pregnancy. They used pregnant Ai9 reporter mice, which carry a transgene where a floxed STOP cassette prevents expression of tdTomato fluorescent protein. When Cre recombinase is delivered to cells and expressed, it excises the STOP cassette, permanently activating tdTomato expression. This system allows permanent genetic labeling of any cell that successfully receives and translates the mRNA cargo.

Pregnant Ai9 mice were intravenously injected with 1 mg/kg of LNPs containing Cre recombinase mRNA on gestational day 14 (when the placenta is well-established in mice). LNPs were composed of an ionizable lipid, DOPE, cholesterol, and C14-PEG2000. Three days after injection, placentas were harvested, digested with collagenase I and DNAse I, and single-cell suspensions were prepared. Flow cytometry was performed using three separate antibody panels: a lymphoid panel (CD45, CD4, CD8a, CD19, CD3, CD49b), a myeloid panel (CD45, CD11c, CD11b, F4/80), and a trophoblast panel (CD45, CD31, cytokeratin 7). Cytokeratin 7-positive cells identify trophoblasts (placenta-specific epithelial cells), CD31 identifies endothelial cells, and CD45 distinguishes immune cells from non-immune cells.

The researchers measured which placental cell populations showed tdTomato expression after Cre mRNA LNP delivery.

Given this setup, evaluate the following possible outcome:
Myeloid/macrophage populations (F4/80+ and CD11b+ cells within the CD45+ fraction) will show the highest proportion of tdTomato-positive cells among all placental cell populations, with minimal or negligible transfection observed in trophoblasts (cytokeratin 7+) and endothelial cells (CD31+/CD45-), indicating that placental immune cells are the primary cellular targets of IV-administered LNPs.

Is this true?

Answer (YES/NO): NO